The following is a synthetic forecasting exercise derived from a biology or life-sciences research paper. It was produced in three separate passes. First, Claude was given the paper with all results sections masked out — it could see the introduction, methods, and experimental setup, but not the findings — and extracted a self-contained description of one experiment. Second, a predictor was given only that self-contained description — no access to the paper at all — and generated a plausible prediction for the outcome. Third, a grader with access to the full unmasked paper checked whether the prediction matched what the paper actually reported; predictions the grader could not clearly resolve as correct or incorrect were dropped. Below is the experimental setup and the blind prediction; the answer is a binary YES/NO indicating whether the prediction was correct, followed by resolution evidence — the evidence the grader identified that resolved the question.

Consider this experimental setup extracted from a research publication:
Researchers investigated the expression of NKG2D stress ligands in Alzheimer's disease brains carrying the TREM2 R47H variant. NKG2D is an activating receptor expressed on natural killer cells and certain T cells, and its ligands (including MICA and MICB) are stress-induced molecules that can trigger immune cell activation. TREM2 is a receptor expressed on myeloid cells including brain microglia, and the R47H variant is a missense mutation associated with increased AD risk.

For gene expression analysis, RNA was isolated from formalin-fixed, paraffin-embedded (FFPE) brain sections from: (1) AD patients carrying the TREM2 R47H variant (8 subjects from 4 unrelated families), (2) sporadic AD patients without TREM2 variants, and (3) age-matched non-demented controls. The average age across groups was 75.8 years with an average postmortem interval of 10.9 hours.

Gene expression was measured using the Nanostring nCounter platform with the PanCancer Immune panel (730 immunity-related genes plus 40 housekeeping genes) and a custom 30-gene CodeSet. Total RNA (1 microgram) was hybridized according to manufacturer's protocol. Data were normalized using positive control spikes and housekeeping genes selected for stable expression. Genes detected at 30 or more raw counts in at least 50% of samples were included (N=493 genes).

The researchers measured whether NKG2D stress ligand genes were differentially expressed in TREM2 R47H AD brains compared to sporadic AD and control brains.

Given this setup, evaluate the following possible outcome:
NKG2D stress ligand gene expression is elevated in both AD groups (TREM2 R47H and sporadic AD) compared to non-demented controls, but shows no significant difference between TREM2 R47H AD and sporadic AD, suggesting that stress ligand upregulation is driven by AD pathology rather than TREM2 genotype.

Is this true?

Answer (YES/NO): NO